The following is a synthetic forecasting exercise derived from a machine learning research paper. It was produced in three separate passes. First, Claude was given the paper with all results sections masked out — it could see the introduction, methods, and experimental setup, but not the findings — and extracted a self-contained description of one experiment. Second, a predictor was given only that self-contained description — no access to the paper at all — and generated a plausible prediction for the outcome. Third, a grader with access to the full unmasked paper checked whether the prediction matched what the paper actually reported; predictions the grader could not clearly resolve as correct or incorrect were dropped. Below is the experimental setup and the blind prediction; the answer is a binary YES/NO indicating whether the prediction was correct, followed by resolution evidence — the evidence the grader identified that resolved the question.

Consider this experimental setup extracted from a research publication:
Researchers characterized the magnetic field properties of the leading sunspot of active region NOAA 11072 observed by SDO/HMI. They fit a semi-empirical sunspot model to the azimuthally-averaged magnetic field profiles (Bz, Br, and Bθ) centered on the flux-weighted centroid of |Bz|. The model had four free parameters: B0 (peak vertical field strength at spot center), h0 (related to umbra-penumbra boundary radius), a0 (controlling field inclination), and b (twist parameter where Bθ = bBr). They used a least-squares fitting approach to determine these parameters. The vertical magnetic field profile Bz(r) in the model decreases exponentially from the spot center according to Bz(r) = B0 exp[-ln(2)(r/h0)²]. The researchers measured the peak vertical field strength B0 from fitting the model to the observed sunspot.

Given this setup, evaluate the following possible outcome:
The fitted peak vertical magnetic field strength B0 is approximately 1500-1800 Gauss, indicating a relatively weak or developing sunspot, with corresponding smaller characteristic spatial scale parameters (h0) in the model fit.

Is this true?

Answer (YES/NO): NO